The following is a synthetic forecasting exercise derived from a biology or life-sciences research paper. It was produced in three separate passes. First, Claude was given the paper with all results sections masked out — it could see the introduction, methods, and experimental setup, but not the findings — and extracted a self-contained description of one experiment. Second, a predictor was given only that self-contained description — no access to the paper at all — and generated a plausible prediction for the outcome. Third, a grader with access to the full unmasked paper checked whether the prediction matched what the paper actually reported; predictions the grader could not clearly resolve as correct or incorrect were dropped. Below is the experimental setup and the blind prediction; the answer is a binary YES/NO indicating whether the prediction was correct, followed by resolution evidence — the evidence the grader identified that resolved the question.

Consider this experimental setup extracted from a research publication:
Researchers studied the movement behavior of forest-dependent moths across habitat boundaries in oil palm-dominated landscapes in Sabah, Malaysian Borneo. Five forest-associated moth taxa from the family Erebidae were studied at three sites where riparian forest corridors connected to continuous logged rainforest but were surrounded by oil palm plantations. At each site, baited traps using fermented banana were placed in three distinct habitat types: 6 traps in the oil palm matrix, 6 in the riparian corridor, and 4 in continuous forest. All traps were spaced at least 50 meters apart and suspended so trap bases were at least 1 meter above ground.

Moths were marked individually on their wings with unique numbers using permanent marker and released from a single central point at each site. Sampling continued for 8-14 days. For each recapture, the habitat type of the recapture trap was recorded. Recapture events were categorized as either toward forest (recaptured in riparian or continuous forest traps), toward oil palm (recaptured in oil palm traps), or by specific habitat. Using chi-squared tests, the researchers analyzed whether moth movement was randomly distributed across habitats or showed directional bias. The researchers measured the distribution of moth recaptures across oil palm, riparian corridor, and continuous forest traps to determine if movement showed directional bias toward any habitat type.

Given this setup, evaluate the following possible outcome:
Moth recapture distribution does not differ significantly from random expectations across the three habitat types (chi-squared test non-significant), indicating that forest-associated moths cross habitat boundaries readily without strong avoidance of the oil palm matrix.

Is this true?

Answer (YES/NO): NO